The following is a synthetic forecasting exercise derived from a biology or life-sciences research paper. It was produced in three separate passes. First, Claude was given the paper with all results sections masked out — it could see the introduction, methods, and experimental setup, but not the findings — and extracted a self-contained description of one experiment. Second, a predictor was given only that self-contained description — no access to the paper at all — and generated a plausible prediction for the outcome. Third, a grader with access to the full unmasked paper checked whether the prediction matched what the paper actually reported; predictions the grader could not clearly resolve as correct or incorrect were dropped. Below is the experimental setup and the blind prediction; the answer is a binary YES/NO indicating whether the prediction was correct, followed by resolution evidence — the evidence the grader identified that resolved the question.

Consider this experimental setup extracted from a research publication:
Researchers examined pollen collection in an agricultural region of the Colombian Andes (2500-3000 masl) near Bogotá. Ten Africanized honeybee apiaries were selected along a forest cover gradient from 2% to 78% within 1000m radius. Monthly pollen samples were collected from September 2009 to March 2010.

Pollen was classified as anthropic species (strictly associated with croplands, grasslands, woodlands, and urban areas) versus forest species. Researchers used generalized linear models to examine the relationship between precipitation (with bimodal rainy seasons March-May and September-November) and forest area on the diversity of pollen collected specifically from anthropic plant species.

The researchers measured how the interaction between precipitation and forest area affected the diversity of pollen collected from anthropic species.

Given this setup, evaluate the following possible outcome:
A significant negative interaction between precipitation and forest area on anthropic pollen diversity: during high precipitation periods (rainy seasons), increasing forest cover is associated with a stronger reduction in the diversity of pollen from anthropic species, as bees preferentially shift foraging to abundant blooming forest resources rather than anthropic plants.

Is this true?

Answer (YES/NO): NO